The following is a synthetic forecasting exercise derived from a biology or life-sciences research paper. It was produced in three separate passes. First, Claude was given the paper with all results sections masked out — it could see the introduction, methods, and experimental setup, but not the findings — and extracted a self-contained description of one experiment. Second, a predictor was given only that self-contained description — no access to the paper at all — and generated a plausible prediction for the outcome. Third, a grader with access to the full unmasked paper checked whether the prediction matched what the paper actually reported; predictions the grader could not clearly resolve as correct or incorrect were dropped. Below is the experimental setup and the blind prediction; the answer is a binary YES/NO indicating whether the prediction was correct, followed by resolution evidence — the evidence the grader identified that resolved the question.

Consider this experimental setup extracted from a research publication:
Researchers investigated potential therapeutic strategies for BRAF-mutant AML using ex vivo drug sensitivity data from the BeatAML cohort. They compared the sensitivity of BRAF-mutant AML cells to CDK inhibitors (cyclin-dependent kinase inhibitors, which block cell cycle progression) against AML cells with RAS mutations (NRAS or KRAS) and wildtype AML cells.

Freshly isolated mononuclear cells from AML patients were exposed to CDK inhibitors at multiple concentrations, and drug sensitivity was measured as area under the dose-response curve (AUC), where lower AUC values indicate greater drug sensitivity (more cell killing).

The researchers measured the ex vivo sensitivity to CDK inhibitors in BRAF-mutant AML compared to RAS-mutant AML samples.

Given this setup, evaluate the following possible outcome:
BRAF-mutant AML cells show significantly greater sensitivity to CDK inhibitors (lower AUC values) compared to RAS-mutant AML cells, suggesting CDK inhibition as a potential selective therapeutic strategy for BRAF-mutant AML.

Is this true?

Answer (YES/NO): NO